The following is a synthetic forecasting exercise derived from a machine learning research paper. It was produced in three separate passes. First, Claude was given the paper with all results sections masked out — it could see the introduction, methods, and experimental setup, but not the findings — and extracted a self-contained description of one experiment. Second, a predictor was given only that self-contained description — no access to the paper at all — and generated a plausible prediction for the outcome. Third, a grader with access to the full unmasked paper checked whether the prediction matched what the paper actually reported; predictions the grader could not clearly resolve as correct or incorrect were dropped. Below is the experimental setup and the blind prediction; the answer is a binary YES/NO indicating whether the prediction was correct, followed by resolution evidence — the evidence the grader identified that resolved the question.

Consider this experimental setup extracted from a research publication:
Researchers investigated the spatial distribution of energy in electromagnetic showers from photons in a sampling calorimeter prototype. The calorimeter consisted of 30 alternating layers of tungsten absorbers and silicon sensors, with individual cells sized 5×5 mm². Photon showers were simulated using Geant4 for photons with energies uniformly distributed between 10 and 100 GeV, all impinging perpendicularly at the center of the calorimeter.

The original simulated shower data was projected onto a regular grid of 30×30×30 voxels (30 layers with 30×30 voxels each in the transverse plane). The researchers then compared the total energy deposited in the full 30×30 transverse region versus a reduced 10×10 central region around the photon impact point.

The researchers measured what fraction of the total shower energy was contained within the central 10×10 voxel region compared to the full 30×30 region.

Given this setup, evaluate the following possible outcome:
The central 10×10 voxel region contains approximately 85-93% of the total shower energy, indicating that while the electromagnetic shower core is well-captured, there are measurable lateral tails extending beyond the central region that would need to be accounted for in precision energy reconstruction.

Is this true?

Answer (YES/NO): YES